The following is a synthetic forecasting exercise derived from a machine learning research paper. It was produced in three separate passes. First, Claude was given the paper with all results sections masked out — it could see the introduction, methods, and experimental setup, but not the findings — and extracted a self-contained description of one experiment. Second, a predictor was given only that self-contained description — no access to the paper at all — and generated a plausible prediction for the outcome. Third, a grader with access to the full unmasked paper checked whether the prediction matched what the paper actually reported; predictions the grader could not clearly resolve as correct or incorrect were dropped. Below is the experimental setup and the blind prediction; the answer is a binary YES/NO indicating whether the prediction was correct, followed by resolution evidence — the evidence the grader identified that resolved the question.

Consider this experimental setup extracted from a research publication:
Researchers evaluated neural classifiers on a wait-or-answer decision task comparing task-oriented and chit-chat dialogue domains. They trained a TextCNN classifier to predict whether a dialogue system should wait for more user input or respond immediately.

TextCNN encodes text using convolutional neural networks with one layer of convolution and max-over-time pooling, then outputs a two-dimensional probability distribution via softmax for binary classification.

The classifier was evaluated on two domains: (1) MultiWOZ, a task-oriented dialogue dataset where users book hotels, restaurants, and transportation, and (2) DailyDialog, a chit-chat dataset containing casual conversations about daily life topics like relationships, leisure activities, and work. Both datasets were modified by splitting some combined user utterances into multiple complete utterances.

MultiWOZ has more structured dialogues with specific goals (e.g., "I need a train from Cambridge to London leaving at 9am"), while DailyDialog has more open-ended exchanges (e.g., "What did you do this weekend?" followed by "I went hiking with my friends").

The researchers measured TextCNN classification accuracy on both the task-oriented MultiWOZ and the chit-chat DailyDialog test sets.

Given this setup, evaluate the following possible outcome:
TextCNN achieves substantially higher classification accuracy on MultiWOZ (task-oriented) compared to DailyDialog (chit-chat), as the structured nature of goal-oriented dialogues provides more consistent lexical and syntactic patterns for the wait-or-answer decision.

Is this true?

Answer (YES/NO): NO